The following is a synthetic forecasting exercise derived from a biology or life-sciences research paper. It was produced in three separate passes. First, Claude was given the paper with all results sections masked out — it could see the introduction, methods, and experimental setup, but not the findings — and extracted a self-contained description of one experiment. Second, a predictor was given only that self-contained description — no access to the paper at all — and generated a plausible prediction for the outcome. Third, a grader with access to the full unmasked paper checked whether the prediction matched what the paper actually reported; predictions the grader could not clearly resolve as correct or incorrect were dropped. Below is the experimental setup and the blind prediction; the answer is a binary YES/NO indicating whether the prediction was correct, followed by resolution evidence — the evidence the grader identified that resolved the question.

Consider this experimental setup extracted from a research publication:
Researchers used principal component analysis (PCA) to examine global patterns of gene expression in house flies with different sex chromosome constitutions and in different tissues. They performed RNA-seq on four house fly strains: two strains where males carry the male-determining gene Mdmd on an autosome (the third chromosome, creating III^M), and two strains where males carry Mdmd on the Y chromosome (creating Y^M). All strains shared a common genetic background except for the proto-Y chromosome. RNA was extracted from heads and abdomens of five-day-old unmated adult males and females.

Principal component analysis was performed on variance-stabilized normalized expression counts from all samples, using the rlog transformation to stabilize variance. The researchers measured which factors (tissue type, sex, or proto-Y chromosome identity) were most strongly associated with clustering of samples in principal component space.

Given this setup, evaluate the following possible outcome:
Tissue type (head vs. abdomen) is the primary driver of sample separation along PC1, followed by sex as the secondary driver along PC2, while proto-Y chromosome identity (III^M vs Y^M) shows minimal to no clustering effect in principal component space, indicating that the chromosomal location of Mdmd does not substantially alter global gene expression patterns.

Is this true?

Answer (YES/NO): NO